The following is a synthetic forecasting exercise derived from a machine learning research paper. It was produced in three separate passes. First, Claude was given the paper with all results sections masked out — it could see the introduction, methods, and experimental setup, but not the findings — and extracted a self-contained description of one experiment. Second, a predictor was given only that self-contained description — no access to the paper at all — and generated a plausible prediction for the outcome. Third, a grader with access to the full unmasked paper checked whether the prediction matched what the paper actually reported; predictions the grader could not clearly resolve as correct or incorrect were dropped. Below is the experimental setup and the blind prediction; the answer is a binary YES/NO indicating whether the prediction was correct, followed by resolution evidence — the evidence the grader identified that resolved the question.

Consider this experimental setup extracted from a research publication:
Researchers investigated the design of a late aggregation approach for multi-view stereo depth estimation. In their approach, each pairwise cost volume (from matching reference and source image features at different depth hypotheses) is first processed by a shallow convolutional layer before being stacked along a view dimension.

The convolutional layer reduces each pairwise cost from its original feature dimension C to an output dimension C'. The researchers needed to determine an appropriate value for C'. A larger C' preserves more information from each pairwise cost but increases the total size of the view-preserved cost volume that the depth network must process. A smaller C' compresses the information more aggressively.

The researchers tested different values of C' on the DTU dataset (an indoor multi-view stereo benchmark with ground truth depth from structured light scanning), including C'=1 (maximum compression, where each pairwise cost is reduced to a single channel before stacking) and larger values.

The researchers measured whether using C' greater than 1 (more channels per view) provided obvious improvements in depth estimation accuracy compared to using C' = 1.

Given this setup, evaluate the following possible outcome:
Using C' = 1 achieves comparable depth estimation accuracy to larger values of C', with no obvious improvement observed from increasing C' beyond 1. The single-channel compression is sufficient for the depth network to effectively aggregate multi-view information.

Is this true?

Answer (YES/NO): YES